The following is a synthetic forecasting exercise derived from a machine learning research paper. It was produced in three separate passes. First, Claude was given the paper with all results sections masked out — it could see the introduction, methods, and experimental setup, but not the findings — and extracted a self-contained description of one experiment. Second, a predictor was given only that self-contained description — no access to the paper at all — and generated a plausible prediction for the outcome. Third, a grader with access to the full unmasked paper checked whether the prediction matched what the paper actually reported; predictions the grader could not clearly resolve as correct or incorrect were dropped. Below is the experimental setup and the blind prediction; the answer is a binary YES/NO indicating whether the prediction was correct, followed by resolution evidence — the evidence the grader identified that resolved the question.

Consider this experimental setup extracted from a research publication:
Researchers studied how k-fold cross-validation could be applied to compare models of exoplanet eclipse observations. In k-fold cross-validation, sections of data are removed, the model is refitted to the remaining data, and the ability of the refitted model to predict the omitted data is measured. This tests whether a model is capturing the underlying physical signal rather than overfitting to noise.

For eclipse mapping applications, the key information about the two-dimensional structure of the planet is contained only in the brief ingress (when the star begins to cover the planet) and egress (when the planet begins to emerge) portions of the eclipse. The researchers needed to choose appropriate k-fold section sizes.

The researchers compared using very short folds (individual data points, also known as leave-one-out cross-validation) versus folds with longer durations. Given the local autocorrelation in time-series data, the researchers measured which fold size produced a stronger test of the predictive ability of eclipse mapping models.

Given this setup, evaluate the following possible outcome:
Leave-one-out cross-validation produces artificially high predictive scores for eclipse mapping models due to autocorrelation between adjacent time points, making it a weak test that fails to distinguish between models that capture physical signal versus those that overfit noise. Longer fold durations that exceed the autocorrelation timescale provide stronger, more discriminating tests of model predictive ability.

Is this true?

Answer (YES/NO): NO